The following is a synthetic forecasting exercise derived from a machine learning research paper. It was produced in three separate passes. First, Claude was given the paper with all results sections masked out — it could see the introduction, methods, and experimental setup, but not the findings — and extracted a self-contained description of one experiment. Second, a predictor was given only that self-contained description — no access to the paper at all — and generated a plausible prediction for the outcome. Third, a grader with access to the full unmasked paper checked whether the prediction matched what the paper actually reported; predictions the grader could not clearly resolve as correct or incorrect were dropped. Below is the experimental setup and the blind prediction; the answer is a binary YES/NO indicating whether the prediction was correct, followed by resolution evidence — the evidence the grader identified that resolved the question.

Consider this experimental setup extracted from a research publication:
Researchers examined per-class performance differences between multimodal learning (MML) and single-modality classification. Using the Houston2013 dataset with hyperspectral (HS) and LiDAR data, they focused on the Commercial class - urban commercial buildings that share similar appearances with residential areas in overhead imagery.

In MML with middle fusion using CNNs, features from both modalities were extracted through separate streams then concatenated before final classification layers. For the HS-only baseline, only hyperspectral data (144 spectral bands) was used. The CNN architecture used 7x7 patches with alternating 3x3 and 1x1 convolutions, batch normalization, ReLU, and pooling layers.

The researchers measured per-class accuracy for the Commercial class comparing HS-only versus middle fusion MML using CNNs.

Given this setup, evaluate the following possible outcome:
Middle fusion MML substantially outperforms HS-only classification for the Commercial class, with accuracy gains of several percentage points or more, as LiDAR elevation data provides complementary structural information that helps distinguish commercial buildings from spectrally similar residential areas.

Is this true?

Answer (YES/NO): YES